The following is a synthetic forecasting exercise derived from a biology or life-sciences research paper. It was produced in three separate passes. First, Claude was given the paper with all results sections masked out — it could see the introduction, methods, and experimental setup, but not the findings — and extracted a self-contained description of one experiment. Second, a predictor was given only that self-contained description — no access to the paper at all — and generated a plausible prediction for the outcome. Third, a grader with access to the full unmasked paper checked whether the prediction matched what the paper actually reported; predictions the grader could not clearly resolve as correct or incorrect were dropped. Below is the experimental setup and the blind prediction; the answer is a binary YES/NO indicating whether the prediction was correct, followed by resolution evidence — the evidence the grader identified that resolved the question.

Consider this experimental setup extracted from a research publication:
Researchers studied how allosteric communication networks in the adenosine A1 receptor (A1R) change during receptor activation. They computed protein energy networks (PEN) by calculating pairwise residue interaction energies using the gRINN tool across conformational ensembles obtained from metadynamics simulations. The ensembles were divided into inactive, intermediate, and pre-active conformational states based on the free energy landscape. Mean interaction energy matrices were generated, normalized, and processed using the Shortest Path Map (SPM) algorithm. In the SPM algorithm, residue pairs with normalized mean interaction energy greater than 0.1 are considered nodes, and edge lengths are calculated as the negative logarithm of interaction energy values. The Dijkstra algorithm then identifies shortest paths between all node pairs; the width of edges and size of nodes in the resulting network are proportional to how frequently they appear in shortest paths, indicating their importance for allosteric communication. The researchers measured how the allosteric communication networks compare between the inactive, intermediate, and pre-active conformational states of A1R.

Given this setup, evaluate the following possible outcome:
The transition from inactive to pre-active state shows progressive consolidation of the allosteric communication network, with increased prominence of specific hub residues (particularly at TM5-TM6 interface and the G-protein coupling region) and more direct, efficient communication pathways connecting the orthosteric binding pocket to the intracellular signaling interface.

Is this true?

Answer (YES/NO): NO